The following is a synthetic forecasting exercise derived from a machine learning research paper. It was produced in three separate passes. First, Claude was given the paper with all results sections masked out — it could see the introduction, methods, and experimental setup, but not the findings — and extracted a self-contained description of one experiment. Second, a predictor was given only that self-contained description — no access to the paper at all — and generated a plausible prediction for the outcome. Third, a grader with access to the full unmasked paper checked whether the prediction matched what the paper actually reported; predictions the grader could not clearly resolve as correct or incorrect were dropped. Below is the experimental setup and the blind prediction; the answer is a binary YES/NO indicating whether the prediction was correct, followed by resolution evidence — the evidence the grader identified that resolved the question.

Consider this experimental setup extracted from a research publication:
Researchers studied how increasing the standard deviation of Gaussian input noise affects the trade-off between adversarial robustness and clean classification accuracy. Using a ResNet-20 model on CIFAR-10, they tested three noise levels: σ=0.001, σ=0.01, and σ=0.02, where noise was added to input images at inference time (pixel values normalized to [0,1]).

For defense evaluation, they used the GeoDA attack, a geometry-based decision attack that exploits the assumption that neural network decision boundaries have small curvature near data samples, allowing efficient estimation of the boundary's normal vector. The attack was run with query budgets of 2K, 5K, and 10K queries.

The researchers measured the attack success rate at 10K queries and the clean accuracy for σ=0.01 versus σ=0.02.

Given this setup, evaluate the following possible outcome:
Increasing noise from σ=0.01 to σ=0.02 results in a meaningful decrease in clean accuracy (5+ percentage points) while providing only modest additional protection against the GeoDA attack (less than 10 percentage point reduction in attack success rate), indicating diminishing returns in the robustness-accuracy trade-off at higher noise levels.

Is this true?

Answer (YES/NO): NO